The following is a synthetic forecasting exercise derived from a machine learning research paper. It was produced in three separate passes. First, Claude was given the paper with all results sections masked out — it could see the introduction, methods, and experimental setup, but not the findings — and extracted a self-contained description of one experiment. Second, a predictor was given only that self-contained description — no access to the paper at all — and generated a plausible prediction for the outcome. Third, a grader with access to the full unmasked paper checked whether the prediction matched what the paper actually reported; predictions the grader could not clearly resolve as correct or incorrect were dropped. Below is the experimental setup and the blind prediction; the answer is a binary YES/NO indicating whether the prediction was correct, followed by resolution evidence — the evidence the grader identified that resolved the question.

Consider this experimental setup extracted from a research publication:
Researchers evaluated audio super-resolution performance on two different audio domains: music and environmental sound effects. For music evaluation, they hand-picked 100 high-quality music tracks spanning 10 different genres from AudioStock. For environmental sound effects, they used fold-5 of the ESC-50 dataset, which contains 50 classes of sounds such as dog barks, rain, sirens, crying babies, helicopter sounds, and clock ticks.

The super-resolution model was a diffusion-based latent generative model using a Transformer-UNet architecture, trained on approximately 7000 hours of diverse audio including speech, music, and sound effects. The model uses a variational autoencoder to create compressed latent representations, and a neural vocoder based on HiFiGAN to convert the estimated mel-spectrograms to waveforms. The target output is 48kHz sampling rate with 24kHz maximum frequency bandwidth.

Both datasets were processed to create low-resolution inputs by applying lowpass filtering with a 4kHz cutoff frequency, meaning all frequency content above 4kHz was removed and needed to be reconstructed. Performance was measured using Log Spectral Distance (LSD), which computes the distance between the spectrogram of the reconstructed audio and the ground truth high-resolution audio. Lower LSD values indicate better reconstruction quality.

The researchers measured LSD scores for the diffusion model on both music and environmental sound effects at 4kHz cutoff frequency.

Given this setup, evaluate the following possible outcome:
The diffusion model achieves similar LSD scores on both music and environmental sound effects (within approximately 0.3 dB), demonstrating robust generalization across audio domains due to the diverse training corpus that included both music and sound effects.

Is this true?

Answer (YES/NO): NO